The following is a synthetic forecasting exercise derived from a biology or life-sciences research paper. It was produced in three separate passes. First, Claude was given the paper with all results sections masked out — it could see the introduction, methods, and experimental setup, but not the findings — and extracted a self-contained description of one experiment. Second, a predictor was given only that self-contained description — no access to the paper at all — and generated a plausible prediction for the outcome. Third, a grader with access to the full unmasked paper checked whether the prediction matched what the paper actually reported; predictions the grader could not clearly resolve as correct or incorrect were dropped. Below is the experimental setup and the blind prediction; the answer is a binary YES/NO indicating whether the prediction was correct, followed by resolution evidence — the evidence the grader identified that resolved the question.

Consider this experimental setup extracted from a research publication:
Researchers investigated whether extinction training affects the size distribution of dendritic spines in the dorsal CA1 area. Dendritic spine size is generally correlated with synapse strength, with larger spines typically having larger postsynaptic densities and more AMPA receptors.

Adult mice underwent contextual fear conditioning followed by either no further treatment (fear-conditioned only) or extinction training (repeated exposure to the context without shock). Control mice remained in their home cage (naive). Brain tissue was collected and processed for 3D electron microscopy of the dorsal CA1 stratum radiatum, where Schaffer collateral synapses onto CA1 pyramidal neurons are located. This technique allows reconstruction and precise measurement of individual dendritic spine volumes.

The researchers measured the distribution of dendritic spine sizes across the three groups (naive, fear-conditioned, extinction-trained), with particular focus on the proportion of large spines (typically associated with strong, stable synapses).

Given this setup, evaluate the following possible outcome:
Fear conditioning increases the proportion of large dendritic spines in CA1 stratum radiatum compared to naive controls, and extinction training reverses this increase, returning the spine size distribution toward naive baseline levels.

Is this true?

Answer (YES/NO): NO